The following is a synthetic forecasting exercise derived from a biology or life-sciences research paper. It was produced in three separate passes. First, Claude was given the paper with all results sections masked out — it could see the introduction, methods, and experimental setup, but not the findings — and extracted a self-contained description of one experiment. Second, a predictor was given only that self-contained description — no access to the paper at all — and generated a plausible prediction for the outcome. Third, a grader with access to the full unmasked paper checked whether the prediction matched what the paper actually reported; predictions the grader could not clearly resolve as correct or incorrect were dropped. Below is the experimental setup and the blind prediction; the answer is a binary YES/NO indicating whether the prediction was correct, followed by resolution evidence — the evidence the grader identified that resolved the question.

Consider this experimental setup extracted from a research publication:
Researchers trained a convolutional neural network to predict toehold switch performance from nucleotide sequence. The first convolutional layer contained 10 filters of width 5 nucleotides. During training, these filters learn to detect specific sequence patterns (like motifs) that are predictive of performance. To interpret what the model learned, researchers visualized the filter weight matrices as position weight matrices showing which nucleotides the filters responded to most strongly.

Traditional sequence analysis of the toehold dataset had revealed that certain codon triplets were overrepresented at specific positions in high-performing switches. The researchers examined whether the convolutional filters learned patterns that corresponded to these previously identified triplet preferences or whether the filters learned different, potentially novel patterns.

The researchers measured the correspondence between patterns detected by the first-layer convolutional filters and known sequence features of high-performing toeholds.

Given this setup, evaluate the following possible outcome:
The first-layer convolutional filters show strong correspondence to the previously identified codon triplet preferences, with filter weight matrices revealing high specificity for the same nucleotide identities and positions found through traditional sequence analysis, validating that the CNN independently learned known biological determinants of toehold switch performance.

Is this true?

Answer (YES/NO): NO